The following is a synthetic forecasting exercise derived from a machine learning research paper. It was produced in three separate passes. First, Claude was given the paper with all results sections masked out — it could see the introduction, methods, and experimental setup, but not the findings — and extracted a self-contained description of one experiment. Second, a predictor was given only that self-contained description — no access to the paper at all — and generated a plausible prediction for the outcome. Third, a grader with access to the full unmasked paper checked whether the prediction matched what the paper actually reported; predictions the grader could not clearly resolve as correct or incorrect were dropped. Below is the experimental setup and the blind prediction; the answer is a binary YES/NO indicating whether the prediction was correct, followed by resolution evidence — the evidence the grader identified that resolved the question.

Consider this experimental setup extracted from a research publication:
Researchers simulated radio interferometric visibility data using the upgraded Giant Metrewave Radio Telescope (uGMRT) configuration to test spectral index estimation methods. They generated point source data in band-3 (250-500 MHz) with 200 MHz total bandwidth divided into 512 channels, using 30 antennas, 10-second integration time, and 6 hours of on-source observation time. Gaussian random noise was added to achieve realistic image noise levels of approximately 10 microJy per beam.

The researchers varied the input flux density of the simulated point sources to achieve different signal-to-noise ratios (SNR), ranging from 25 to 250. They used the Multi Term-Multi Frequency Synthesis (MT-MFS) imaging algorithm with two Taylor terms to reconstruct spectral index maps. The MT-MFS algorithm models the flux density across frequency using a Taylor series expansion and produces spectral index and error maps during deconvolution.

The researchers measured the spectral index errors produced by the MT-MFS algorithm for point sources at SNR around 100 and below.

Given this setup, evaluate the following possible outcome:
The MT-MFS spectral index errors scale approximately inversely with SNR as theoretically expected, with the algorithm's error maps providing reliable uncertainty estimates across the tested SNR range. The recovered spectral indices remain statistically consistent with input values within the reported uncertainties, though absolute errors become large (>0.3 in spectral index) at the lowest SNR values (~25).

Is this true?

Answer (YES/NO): NO